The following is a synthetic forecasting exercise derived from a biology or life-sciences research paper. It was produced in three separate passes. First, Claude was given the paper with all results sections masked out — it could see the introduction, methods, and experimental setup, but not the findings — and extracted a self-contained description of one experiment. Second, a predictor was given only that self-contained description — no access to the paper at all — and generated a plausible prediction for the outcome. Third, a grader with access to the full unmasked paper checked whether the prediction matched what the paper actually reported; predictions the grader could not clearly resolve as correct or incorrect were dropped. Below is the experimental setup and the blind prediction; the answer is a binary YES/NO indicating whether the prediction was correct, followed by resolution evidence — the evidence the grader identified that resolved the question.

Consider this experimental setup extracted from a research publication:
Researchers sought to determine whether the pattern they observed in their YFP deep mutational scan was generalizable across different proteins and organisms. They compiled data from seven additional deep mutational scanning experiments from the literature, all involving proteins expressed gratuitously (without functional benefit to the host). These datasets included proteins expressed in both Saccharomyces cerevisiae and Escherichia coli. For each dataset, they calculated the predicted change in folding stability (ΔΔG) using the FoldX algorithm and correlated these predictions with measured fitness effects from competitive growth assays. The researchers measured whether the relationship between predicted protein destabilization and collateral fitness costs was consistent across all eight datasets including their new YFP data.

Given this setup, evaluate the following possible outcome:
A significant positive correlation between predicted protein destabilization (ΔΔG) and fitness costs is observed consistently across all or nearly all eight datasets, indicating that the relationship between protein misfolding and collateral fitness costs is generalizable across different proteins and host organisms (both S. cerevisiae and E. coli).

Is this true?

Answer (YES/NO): NO